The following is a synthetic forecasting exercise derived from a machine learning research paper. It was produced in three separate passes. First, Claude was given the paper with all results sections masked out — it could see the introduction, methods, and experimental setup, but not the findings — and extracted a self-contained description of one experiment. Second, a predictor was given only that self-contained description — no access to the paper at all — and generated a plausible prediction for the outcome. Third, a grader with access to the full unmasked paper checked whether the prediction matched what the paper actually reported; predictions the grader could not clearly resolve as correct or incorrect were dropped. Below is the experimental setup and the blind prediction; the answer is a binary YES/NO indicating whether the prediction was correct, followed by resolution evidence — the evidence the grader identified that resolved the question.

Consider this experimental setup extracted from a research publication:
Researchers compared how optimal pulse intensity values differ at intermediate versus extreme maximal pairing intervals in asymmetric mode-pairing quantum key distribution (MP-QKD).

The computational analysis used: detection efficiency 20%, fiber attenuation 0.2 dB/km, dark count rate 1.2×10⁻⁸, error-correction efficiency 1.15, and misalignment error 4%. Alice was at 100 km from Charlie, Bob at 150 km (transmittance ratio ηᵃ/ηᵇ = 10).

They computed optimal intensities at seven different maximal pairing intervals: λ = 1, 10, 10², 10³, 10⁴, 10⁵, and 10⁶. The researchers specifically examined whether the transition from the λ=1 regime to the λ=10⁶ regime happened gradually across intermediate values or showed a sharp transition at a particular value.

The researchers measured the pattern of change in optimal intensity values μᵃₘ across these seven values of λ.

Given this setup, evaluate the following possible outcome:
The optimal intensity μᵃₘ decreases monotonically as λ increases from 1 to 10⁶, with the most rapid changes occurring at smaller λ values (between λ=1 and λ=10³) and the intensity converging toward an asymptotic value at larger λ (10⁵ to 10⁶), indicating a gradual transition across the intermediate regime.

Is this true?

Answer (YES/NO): NO